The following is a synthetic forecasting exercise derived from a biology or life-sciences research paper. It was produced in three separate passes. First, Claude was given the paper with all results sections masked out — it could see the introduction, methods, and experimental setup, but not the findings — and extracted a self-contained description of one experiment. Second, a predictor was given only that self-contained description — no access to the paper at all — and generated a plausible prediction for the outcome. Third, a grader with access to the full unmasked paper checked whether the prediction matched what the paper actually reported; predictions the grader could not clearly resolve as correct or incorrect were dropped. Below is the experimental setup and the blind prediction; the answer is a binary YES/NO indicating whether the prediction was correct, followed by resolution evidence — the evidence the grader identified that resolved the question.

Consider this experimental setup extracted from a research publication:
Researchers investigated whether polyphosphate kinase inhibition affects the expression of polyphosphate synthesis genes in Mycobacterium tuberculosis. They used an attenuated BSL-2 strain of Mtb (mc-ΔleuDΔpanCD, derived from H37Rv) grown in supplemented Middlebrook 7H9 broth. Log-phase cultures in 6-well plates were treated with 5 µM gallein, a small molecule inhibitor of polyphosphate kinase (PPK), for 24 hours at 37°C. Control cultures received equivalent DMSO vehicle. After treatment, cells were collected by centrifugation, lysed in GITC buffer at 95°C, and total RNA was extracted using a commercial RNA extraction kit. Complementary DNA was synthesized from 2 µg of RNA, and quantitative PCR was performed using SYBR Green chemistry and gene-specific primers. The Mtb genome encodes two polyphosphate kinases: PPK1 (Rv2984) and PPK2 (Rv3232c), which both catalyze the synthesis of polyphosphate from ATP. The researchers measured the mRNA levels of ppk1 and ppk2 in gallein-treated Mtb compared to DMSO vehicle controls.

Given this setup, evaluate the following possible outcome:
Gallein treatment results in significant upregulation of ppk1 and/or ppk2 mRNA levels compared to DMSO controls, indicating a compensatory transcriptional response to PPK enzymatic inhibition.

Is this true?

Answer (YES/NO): NO